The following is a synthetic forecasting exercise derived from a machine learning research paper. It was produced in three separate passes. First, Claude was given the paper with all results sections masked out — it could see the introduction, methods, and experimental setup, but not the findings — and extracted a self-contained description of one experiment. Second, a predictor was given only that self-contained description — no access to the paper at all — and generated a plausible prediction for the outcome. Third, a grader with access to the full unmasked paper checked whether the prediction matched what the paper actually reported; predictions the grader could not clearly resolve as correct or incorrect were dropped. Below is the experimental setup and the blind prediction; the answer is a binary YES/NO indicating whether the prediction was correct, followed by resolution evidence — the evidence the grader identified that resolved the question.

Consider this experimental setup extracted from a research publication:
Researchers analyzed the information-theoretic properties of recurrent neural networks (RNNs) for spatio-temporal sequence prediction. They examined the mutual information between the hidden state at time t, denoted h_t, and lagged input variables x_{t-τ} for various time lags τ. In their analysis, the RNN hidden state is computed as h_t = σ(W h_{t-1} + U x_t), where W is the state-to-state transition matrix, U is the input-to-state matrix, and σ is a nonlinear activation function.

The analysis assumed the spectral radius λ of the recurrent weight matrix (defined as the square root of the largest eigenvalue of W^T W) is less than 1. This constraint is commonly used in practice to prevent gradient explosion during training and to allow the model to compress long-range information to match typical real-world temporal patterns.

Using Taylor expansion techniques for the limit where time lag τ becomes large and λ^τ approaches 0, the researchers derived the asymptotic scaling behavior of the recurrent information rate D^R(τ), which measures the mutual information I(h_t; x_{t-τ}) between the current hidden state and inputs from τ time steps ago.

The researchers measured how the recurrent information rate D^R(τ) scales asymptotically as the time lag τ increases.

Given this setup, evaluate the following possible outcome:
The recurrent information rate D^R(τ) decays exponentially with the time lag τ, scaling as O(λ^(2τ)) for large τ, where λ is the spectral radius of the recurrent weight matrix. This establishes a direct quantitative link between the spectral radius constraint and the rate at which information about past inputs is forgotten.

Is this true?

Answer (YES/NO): NO